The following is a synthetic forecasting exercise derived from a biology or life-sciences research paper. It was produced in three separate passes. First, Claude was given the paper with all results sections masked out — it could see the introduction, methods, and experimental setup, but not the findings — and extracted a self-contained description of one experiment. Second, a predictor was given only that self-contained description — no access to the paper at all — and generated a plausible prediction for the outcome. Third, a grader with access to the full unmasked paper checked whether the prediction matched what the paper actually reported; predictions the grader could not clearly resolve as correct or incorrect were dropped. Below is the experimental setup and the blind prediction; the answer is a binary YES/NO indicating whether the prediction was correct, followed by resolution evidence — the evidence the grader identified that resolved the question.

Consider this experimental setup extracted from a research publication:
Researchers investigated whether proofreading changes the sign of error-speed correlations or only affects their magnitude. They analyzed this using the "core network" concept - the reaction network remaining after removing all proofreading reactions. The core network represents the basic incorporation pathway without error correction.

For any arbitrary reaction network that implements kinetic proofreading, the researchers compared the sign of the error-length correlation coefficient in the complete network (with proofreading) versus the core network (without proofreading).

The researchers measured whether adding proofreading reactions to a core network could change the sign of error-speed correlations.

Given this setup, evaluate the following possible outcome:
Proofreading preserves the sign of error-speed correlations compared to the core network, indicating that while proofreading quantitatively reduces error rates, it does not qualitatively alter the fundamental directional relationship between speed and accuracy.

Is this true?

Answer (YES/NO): YES